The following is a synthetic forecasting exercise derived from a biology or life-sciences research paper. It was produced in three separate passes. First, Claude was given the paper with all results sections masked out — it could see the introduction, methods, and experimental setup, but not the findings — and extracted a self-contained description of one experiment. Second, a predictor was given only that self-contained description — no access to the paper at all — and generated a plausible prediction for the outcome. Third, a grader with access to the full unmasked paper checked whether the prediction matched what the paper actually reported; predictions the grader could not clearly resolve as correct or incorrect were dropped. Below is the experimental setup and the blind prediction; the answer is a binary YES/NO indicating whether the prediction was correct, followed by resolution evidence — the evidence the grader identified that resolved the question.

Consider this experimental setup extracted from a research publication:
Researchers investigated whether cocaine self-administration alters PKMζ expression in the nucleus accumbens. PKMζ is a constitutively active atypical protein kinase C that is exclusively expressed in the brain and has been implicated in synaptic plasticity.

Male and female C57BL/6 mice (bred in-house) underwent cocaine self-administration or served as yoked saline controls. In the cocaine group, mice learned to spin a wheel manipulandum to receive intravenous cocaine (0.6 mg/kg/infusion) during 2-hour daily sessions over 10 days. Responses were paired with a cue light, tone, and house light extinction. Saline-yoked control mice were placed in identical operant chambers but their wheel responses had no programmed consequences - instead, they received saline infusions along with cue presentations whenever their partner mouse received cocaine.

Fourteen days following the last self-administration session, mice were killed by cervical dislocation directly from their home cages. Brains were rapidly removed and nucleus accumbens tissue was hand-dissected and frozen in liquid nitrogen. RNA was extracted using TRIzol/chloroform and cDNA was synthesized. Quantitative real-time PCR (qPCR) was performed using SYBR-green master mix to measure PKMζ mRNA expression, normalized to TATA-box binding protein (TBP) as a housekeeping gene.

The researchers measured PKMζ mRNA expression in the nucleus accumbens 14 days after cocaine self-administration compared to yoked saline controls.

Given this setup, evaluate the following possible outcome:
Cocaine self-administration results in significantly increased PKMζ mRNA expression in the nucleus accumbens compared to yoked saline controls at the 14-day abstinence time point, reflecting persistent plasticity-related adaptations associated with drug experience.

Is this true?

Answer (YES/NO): YES